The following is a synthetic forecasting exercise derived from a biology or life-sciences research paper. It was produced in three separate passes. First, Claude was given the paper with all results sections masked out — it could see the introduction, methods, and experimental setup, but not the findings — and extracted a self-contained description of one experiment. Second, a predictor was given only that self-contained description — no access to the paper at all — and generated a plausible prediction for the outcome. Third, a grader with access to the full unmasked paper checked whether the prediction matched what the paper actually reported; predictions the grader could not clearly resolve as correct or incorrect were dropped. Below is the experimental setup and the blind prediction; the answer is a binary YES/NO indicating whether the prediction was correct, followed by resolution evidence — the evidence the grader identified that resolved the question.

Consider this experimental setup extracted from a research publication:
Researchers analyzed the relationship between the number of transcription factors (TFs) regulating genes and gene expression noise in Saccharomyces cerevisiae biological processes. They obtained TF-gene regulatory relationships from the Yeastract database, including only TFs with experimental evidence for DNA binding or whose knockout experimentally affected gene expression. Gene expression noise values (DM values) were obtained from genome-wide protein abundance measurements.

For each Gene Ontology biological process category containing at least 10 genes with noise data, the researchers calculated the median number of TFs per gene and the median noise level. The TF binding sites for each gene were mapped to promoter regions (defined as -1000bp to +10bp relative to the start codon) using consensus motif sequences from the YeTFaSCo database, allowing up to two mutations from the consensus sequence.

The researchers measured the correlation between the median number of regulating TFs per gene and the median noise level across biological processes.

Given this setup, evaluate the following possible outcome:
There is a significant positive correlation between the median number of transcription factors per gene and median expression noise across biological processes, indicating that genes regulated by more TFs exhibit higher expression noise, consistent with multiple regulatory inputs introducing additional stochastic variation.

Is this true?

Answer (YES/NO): YES